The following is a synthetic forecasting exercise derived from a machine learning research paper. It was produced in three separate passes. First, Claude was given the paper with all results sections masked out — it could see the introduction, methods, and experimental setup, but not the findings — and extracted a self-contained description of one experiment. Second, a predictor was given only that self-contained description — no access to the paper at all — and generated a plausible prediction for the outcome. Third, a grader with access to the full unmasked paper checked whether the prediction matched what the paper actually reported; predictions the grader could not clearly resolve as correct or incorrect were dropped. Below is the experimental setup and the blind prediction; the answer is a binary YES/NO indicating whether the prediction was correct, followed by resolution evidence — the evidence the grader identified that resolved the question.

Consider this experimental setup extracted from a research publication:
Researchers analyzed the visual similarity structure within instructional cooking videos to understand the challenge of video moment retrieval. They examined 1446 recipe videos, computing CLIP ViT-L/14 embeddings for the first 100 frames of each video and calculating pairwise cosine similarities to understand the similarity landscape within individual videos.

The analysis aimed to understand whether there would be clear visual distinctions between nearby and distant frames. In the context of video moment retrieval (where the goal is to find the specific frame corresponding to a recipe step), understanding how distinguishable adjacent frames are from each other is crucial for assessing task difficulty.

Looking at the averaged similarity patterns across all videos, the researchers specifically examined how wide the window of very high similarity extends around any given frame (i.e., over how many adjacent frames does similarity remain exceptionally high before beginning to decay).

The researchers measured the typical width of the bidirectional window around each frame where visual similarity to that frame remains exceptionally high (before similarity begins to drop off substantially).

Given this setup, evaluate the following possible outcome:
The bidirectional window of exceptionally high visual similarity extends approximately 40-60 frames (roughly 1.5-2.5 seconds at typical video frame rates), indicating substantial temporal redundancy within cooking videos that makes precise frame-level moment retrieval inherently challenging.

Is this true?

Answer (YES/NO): NO